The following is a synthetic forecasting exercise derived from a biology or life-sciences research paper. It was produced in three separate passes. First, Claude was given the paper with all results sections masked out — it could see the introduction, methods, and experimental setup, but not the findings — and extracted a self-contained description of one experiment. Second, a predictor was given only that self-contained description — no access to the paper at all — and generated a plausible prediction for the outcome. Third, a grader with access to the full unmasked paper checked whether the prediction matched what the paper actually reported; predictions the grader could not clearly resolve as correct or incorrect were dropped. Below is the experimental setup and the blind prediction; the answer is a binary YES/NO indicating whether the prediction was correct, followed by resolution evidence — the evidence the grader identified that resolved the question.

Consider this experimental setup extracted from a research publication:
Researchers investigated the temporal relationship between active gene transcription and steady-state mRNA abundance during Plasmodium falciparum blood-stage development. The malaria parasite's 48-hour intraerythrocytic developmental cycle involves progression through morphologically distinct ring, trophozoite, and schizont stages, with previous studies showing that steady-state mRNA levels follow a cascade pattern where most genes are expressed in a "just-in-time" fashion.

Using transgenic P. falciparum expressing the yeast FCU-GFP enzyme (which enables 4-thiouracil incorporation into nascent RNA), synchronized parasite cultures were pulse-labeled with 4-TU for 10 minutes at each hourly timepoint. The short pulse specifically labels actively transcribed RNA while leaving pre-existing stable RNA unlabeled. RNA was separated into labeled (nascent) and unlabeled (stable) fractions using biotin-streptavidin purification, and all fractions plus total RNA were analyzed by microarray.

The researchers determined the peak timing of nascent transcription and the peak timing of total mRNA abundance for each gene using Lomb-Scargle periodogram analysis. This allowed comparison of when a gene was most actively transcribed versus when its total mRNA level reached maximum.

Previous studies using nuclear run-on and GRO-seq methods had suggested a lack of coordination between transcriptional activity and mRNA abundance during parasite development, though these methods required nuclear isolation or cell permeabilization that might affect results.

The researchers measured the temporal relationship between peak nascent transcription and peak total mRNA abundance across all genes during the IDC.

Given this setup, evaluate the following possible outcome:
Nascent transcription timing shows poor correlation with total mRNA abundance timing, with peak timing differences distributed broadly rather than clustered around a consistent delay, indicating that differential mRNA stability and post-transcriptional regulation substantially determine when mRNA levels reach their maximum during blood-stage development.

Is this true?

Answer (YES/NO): NO